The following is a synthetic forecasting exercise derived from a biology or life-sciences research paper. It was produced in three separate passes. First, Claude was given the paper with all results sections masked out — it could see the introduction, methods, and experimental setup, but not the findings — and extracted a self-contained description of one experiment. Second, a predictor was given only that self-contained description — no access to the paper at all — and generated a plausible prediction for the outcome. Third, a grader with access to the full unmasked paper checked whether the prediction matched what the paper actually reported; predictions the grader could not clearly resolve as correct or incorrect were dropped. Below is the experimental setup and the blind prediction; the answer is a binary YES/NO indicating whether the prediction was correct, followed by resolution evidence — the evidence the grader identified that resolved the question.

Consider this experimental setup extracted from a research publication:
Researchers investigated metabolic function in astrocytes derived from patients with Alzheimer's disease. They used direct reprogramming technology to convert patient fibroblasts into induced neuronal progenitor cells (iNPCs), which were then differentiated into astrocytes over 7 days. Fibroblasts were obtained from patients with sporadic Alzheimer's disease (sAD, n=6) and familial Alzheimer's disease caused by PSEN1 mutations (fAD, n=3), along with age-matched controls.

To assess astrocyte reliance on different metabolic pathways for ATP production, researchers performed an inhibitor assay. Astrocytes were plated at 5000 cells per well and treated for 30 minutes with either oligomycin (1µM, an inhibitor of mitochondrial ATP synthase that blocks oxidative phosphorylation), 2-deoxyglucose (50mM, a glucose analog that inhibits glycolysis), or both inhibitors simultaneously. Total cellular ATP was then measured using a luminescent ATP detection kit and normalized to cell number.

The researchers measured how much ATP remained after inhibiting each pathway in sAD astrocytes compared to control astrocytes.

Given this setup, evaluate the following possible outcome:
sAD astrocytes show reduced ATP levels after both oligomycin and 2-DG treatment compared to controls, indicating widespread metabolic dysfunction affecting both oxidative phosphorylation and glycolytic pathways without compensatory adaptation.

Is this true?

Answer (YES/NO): NO